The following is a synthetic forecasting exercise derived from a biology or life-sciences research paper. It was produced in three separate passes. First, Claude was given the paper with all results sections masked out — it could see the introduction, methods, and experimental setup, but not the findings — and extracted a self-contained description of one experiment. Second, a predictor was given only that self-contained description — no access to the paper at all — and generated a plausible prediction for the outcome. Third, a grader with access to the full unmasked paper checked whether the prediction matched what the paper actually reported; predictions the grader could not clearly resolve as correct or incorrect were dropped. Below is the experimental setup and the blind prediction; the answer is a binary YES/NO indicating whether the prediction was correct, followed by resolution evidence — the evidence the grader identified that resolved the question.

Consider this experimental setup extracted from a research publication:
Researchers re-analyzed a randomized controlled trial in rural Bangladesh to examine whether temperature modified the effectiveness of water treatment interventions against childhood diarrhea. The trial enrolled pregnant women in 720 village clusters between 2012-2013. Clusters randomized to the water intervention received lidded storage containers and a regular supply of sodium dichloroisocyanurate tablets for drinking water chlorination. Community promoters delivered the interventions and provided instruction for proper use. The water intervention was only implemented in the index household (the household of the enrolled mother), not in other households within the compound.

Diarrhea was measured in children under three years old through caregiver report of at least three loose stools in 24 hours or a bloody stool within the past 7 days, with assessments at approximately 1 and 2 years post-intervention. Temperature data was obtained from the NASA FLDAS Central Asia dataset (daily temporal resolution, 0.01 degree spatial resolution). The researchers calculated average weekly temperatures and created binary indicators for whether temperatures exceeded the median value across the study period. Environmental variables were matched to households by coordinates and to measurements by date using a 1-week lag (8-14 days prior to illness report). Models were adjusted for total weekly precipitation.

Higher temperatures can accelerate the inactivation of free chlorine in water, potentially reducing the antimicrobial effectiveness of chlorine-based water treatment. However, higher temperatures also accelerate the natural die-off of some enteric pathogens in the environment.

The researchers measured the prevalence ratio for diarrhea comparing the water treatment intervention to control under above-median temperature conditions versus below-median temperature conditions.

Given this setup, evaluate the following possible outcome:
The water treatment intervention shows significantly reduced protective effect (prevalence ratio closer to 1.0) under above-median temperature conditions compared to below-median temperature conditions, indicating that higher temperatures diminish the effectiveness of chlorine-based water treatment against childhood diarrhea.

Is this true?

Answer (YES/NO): NO